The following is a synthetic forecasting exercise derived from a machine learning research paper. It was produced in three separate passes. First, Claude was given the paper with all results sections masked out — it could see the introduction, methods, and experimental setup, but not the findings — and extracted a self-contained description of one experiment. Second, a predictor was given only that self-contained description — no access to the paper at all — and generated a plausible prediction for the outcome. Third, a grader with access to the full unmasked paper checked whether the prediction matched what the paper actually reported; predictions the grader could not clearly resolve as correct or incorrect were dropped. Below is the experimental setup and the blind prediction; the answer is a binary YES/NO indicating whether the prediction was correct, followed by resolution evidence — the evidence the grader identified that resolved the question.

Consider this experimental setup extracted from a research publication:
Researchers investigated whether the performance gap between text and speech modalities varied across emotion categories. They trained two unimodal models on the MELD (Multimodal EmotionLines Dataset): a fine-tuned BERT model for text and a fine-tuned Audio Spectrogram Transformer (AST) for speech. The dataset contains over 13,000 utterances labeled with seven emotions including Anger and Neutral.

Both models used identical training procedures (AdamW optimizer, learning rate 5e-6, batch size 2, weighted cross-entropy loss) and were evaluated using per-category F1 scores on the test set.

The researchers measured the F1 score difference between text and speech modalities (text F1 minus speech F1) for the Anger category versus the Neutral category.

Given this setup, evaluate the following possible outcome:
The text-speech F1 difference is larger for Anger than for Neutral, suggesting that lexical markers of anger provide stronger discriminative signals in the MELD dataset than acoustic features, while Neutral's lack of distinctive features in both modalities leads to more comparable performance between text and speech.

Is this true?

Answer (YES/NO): YES